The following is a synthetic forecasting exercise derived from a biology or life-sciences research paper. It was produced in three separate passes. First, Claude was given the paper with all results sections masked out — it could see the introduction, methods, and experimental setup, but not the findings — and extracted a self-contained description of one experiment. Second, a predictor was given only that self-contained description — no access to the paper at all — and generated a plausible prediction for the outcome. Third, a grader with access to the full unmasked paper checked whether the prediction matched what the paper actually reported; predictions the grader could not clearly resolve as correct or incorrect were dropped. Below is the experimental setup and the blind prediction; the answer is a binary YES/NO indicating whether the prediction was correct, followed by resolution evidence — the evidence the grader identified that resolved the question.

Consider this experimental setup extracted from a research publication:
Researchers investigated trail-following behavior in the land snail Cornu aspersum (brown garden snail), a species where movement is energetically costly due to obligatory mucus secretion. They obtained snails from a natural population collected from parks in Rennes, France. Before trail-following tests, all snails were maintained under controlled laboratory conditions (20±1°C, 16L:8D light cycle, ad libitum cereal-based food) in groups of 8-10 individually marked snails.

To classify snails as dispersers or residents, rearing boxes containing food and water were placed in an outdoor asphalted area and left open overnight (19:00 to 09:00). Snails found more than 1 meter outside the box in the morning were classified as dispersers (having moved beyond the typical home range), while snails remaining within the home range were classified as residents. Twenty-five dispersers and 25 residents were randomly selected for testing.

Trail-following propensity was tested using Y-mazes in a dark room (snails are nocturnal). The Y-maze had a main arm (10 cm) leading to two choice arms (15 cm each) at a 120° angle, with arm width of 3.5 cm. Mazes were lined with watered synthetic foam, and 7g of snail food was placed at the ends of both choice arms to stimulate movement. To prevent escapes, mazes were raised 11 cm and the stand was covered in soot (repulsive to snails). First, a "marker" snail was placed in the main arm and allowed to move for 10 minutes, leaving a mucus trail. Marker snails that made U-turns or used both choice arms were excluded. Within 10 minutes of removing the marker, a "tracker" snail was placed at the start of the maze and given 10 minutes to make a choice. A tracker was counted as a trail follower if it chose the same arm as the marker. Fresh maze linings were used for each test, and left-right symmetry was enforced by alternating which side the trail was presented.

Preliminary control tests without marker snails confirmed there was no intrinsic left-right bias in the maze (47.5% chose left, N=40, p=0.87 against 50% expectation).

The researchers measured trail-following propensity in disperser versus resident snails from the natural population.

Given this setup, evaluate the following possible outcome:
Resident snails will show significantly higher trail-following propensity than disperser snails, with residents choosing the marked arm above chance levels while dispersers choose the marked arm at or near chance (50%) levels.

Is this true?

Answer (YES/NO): NO